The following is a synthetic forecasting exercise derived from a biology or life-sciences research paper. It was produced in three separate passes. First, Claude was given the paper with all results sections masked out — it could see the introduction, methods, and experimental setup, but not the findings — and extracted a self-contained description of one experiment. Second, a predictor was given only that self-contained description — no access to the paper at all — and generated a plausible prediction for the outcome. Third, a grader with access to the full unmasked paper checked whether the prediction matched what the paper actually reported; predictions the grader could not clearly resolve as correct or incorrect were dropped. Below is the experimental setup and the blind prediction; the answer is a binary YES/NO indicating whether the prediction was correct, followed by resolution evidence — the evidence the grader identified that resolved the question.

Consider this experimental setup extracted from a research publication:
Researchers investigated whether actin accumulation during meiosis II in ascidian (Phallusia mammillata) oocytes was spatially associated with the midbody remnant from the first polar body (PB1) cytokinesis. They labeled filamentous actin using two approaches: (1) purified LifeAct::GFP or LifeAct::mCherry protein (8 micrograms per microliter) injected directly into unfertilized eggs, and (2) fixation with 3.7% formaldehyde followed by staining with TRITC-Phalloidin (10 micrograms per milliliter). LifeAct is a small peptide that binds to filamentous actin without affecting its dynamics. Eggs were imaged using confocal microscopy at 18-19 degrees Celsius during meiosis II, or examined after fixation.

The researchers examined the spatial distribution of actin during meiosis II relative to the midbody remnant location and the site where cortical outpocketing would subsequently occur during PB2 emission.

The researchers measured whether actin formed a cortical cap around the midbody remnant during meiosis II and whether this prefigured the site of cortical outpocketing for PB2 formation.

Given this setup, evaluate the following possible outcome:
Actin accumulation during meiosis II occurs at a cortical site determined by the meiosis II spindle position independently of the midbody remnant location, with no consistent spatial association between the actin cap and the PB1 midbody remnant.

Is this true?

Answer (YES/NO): NO